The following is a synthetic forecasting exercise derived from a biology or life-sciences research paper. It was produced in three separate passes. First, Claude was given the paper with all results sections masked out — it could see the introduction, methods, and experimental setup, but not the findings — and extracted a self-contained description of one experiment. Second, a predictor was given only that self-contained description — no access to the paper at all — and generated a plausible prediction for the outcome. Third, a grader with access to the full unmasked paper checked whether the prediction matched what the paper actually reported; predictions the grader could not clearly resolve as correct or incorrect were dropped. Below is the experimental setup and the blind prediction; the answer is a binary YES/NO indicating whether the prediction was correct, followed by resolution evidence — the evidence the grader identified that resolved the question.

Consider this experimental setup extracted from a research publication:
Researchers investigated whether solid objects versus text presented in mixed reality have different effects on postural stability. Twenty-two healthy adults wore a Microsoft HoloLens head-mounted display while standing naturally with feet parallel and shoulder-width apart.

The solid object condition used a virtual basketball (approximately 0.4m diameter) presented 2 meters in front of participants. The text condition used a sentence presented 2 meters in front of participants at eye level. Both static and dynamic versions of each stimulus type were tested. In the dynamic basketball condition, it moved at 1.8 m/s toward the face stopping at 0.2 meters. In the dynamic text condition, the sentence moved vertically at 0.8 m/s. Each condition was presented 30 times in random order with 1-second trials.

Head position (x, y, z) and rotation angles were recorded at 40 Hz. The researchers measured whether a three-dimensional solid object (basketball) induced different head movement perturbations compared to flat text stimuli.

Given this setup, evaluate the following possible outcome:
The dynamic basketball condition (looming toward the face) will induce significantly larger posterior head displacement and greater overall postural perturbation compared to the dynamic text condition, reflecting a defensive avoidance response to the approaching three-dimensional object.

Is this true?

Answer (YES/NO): NO